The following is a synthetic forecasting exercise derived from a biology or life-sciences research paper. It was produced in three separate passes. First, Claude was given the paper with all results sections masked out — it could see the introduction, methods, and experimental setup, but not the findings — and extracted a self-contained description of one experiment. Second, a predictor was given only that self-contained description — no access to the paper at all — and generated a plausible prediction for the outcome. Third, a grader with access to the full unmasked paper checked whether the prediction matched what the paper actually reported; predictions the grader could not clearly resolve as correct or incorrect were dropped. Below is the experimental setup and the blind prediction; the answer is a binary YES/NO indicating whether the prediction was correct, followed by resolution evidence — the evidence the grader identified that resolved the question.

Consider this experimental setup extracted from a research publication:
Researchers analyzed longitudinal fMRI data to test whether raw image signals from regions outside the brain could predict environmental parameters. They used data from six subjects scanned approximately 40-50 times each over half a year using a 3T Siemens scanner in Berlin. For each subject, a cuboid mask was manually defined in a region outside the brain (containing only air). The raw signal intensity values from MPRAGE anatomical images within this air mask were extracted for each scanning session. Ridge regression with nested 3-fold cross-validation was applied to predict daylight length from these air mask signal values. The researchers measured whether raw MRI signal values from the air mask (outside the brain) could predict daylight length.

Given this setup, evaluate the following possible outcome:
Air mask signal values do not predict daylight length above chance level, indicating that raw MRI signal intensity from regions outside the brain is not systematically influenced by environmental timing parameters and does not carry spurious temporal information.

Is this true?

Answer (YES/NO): NO